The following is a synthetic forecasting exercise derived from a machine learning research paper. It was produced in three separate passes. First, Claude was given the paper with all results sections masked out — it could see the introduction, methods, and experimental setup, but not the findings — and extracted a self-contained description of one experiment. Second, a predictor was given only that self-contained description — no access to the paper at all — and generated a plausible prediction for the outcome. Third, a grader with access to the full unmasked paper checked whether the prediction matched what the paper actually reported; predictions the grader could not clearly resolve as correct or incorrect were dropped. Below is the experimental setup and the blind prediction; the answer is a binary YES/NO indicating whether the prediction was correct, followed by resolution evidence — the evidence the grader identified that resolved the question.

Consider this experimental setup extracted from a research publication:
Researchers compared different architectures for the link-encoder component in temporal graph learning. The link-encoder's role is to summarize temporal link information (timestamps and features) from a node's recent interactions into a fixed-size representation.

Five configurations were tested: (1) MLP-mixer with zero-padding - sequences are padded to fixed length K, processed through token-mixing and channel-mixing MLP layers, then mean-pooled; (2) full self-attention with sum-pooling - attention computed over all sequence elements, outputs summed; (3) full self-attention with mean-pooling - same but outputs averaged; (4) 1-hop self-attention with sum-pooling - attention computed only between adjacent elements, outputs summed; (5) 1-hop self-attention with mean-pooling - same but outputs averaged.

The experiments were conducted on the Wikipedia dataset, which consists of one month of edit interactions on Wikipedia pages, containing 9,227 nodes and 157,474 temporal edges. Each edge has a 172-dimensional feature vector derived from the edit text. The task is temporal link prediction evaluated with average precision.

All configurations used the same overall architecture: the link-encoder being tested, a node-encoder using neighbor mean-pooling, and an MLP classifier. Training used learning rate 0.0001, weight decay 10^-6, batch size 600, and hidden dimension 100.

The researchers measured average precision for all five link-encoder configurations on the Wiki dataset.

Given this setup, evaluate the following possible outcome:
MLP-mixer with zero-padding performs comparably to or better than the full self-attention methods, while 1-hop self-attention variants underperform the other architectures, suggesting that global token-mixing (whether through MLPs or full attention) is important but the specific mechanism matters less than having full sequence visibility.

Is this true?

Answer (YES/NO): NO